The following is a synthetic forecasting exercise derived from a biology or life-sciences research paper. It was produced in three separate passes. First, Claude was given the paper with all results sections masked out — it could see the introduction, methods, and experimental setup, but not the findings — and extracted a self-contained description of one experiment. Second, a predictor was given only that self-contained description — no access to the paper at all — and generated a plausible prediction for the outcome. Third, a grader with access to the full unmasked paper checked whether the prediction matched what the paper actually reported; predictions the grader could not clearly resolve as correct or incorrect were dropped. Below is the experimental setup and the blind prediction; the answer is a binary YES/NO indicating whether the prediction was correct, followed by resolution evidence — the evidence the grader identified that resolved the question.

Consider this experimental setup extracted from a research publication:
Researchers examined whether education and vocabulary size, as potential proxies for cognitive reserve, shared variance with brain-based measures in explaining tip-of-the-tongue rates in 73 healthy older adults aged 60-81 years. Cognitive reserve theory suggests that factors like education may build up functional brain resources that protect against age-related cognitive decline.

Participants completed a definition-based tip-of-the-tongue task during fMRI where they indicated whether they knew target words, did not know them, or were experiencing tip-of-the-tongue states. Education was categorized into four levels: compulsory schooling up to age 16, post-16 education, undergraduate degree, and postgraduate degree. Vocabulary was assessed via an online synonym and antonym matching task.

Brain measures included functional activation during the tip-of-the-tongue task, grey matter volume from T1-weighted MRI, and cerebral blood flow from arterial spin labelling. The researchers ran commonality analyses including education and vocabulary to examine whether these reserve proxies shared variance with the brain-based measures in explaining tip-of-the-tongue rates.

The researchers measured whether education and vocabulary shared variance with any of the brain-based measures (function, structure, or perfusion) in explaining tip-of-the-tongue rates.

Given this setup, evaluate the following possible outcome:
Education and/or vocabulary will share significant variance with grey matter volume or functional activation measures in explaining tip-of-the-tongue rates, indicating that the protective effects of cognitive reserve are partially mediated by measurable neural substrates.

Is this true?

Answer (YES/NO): NO